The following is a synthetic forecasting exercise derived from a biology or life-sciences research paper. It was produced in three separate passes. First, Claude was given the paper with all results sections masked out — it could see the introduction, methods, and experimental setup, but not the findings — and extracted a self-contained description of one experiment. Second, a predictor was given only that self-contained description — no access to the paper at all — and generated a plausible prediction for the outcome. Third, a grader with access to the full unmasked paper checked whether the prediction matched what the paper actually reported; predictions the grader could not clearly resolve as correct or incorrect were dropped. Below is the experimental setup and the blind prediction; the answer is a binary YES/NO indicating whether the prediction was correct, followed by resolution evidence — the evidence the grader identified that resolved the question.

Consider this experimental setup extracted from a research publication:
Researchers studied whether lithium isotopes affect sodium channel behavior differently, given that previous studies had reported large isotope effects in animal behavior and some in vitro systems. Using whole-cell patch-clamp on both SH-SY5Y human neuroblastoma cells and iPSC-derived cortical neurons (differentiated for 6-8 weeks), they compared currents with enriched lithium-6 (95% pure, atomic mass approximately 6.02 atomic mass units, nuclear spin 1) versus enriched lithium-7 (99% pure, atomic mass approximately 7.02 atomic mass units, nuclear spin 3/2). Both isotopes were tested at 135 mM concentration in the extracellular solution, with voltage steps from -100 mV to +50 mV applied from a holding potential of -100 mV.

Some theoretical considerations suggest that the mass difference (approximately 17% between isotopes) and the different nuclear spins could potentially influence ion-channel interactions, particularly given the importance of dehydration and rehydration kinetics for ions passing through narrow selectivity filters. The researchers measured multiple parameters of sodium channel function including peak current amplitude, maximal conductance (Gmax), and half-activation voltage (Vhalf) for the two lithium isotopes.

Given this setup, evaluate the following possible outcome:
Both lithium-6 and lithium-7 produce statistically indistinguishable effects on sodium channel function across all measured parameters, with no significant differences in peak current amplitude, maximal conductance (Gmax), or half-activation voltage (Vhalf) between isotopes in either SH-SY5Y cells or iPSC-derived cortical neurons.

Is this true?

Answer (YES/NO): NO